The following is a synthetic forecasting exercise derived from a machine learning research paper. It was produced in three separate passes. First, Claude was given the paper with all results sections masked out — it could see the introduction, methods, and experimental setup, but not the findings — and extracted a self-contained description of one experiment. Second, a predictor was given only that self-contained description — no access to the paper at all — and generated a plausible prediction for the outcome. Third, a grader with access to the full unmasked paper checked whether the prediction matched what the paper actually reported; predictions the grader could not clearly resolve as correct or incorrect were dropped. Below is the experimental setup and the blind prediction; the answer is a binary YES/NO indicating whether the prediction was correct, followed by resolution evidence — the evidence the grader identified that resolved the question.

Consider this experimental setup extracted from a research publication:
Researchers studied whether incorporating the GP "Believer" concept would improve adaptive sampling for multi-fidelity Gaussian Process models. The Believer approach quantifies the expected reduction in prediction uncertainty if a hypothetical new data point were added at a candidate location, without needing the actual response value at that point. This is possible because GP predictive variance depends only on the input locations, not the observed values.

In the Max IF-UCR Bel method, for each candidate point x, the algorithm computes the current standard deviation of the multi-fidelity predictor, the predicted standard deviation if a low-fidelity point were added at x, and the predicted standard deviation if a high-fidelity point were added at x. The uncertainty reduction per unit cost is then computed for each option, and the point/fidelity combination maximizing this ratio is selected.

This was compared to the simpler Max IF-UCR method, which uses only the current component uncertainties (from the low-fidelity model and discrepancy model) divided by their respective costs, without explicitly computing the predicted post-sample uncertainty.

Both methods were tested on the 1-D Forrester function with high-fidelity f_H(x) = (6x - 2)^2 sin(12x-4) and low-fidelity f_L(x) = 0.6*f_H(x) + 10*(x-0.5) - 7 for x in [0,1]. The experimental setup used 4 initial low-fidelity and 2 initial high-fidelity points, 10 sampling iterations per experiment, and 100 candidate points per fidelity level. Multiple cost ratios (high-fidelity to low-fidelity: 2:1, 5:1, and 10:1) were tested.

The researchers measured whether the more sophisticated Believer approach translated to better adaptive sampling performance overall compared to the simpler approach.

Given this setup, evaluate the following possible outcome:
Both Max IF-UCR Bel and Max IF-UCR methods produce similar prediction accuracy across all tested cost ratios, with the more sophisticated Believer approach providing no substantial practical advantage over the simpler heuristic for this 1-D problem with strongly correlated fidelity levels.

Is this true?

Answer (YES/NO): YES